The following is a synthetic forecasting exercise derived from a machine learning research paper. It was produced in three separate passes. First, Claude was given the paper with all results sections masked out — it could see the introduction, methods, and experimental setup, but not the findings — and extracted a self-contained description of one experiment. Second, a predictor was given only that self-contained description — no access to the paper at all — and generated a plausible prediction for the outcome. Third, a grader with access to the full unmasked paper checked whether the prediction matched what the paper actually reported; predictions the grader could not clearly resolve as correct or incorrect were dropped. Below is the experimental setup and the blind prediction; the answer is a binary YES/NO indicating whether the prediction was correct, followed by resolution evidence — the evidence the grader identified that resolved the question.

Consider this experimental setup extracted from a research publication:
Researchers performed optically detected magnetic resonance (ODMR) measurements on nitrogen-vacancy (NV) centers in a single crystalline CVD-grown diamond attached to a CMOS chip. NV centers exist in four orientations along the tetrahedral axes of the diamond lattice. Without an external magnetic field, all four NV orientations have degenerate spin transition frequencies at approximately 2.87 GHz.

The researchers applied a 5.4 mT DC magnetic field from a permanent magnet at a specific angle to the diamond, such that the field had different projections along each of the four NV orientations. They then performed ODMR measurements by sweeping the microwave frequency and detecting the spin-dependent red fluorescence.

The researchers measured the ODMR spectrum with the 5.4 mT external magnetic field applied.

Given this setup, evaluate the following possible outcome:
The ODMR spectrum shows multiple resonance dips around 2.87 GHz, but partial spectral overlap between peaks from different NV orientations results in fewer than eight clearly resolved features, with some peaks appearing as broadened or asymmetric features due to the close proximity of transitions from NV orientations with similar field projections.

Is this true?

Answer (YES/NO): NO